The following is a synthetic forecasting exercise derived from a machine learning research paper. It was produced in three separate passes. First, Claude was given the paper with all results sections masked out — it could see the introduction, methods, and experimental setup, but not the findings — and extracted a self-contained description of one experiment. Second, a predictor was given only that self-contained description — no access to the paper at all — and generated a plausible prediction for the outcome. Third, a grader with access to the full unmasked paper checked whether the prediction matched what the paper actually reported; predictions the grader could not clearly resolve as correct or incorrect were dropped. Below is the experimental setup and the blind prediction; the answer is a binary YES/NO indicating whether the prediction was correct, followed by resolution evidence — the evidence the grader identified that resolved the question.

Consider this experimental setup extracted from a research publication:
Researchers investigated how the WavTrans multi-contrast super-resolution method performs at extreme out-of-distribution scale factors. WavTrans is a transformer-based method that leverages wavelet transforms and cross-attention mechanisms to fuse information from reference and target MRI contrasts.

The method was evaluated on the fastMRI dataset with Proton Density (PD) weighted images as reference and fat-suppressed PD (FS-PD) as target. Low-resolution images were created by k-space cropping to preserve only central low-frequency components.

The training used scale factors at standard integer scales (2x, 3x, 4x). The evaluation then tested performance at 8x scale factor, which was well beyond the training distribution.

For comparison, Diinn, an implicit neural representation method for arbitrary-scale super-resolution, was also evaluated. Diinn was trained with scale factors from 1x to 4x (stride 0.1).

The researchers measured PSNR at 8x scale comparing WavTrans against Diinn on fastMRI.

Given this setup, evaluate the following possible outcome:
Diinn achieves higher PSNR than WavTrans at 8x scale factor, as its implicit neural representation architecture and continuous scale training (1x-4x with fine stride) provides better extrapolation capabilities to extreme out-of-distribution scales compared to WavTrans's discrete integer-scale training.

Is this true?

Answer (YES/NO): NO